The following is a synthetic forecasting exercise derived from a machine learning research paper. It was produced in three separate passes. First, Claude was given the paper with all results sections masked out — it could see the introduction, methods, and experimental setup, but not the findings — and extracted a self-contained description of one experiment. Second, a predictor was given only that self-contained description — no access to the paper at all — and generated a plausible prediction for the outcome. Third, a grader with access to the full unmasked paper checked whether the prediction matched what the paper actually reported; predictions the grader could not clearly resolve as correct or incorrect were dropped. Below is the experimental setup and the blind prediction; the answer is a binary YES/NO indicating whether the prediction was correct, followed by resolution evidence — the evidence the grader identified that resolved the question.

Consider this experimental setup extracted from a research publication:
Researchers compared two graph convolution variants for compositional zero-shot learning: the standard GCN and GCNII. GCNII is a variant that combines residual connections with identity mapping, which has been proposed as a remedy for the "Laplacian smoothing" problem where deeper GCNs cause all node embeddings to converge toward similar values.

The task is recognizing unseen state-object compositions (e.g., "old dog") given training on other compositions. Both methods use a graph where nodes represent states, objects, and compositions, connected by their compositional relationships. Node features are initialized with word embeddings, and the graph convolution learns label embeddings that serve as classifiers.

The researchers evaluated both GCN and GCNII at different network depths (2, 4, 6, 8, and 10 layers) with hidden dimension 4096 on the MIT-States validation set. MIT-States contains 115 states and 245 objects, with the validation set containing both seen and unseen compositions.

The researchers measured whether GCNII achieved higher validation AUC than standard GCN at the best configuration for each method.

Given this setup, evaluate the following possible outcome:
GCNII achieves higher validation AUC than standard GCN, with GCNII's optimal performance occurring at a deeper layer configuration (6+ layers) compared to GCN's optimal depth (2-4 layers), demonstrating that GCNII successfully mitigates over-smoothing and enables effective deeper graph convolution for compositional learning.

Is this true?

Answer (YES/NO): NO